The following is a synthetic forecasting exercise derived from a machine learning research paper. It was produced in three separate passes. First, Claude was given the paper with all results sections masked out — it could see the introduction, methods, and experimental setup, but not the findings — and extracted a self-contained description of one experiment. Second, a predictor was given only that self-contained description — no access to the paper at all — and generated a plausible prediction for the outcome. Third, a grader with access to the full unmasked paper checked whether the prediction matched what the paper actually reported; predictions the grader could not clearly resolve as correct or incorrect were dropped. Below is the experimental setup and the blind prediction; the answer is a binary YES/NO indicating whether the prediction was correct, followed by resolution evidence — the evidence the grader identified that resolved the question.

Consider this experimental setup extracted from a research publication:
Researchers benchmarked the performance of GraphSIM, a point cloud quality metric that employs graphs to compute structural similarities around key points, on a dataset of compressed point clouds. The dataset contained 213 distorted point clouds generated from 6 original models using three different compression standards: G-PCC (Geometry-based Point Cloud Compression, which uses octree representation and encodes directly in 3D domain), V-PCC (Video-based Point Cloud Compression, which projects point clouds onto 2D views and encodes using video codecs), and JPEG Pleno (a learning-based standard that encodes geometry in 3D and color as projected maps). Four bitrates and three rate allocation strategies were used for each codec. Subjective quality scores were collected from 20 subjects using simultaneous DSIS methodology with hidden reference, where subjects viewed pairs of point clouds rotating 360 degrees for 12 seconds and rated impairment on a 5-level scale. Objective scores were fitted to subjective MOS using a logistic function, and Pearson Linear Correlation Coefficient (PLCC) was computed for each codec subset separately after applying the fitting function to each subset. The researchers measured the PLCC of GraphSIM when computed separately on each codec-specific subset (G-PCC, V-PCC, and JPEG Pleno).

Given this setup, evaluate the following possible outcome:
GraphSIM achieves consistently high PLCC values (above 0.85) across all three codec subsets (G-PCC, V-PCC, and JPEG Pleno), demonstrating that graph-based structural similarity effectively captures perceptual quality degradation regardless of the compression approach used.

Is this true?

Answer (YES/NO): NO